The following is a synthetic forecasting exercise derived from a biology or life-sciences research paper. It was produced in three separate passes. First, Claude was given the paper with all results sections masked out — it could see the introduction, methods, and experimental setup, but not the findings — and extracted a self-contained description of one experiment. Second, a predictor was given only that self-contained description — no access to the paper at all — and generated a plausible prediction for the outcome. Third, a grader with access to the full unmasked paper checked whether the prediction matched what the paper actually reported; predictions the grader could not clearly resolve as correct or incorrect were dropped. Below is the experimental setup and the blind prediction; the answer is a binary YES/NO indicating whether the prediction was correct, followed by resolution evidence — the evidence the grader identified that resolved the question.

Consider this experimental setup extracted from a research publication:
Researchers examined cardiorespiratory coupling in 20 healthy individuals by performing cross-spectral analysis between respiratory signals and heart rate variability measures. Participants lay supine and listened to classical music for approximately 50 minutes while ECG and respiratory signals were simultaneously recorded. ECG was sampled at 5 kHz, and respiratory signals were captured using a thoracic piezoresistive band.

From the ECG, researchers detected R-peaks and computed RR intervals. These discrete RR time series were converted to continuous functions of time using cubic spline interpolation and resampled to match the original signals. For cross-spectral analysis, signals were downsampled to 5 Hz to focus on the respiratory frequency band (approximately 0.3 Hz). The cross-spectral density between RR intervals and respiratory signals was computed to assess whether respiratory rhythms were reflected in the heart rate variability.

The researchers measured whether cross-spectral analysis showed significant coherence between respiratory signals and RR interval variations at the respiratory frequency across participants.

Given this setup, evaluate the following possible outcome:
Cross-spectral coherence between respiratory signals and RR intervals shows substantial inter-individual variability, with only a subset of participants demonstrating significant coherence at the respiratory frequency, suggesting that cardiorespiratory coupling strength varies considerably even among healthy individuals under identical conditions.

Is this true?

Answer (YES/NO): NO